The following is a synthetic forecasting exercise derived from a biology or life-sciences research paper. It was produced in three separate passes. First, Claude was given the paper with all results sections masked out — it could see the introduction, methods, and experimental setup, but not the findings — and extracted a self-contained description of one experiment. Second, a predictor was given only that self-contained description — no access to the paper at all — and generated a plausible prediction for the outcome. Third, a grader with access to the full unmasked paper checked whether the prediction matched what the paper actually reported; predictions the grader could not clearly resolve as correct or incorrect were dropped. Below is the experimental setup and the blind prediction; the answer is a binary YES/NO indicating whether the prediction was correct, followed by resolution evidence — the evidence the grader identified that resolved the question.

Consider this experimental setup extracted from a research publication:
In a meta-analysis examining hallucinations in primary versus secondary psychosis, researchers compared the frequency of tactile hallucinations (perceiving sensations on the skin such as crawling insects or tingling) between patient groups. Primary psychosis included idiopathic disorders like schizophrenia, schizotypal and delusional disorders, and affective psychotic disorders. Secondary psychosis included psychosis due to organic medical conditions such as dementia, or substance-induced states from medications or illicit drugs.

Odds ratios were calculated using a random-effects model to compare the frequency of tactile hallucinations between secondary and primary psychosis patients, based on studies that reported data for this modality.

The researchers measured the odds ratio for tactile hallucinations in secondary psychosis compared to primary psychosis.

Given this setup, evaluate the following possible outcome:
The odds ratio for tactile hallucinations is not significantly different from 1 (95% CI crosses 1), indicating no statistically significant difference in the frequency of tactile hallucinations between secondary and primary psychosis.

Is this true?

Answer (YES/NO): YES